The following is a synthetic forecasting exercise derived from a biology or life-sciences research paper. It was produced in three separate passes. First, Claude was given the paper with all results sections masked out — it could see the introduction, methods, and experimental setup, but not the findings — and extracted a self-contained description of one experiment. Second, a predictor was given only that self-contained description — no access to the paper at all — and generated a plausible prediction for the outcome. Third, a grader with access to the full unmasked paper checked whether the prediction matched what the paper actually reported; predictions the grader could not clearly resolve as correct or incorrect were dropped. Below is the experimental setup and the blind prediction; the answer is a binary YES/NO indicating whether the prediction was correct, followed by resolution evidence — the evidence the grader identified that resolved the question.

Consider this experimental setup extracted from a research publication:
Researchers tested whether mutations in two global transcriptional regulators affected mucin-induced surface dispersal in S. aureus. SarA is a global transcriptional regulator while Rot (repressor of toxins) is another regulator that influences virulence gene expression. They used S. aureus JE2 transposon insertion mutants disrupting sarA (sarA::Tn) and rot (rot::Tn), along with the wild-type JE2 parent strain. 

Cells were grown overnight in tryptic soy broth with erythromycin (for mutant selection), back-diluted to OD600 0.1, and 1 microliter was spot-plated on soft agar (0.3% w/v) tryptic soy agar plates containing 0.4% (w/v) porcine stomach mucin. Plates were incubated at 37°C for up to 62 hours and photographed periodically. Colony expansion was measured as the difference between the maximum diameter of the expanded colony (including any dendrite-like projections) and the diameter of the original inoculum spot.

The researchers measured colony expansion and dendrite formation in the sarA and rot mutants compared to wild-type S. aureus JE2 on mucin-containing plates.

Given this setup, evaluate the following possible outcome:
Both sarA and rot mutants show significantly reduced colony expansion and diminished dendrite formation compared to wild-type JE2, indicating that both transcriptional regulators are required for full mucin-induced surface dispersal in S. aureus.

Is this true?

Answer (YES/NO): NO